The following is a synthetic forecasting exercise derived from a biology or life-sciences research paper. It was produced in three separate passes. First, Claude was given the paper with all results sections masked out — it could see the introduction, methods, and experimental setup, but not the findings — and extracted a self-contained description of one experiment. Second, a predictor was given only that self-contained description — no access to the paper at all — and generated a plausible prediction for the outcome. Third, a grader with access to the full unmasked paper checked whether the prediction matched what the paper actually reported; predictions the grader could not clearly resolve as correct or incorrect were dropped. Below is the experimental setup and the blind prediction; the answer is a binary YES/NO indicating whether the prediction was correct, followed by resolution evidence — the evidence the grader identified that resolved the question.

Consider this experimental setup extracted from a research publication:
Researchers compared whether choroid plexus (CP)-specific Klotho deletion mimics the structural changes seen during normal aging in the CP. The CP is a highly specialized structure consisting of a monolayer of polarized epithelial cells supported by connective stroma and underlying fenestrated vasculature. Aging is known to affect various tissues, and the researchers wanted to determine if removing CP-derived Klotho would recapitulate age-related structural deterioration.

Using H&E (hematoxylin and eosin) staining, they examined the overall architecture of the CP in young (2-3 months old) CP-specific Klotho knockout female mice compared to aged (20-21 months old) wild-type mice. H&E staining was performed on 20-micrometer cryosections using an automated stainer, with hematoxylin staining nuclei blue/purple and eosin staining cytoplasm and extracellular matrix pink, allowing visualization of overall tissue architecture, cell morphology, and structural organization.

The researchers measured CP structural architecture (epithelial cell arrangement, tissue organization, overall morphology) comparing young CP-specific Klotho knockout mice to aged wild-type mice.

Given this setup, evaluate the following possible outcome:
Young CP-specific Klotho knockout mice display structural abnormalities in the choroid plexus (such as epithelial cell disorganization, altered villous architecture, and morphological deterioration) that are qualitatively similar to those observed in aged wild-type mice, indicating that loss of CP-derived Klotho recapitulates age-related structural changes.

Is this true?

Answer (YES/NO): NO